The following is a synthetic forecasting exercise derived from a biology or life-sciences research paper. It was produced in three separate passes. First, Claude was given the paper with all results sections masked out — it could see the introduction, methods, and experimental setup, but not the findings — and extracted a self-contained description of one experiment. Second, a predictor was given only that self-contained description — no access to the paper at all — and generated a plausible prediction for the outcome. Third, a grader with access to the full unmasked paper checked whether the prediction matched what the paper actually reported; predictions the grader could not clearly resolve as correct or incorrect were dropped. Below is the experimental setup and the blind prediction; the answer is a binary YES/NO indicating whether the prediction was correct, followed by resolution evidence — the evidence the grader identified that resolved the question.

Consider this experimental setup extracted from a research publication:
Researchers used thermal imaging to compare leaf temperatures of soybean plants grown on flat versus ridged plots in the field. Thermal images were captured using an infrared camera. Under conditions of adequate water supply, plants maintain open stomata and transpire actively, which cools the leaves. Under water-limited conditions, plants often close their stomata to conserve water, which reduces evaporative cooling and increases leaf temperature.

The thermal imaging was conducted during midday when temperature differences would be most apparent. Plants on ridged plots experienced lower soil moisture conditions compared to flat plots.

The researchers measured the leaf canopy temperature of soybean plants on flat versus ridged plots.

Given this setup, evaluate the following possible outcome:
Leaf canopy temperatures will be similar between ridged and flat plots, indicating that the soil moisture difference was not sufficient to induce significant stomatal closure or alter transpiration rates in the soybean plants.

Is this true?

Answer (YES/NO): NO